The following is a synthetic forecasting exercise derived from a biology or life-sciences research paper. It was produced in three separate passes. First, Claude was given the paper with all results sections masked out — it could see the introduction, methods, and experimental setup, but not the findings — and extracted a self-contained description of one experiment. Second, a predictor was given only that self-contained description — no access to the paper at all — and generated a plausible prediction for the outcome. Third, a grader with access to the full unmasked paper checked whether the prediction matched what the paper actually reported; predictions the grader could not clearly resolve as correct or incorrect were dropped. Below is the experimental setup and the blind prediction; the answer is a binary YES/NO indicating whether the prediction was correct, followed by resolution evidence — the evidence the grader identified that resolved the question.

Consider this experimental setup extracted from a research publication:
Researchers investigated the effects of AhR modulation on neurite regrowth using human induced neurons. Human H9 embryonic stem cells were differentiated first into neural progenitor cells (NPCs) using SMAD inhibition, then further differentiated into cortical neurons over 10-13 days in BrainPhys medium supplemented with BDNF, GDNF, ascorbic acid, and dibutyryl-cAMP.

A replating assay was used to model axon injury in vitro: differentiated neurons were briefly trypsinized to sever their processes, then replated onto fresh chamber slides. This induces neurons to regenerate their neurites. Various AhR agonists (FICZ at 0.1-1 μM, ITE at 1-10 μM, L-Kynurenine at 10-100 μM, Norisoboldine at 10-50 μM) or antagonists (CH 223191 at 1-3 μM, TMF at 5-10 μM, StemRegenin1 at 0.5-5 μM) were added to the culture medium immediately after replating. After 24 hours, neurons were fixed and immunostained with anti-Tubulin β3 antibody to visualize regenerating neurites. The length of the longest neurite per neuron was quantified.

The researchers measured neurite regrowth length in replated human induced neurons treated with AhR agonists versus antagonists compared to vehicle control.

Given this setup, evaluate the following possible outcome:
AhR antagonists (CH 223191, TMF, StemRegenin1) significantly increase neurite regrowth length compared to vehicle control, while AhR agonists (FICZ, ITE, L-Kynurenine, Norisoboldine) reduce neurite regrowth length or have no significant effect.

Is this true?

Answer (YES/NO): YES